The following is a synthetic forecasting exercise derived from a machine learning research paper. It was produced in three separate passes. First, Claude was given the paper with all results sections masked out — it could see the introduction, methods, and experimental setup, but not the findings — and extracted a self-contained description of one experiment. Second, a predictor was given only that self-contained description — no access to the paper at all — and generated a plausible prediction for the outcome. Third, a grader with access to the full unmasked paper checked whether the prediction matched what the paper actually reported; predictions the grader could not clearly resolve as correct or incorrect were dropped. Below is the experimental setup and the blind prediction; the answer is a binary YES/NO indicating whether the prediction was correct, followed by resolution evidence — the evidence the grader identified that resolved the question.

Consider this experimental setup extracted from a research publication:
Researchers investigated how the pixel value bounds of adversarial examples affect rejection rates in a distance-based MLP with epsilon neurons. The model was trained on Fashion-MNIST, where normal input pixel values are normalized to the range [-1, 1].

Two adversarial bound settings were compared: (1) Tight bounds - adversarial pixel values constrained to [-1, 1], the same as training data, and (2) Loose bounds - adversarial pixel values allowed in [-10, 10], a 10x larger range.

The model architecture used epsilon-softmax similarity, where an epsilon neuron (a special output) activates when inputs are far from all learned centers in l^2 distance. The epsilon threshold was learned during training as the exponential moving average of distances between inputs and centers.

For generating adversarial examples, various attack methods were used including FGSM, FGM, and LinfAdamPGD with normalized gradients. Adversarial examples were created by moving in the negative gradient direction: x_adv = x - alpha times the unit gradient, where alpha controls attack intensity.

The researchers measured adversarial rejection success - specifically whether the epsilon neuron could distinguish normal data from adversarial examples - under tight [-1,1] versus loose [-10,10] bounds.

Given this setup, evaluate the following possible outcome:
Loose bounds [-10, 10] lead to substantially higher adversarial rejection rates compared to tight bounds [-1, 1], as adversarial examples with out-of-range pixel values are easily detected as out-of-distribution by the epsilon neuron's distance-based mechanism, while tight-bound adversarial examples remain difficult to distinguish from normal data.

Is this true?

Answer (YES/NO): YES